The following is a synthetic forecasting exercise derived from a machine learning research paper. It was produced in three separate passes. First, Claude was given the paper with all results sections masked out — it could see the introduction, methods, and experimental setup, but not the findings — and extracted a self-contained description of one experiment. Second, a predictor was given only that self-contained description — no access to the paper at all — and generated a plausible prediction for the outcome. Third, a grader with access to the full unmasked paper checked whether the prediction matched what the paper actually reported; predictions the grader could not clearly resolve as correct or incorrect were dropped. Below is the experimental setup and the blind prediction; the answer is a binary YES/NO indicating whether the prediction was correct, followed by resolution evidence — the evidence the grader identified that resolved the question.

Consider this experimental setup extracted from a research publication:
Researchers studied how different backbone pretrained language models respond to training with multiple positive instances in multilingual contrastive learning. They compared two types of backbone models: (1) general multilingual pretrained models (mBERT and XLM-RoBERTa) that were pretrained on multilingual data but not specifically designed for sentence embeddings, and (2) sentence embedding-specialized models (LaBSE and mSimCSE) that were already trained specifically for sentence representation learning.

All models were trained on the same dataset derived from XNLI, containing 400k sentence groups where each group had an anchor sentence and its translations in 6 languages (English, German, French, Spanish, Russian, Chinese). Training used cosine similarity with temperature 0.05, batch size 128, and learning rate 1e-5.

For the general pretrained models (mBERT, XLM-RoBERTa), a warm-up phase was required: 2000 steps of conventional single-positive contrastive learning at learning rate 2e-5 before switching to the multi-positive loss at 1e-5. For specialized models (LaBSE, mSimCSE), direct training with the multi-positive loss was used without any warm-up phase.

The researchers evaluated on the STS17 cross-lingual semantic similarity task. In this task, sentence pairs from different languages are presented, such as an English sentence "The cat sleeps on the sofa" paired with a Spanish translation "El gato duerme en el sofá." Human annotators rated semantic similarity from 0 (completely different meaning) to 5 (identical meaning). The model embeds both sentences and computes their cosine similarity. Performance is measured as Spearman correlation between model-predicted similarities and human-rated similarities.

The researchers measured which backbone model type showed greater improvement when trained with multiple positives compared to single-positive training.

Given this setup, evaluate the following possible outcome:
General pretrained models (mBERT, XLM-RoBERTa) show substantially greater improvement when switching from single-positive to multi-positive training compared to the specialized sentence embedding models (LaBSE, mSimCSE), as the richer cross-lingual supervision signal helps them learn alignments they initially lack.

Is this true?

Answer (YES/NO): NO